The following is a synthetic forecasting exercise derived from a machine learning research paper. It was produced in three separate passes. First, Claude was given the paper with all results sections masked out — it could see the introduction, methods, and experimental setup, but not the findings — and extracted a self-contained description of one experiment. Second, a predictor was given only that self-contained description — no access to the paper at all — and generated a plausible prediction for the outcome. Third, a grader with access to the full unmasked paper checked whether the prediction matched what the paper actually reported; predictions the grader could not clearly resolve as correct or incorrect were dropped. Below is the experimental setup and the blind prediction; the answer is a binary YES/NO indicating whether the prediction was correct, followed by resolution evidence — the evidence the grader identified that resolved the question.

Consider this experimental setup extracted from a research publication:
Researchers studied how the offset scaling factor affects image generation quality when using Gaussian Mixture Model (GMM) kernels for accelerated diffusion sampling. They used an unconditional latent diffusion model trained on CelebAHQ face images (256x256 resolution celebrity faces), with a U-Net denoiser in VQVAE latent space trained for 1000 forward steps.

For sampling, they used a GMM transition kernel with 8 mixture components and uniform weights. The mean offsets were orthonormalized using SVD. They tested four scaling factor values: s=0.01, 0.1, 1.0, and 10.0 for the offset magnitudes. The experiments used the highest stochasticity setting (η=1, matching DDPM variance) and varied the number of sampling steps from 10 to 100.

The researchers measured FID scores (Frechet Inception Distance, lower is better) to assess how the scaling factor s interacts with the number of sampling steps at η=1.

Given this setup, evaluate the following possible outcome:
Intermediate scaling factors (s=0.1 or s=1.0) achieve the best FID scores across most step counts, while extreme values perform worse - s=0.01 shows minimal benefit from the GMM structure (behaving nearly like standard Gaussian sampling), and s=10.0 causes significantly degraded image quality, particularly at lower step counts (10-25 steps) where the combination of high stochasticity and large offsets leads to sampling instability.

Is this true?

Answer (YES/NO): NO